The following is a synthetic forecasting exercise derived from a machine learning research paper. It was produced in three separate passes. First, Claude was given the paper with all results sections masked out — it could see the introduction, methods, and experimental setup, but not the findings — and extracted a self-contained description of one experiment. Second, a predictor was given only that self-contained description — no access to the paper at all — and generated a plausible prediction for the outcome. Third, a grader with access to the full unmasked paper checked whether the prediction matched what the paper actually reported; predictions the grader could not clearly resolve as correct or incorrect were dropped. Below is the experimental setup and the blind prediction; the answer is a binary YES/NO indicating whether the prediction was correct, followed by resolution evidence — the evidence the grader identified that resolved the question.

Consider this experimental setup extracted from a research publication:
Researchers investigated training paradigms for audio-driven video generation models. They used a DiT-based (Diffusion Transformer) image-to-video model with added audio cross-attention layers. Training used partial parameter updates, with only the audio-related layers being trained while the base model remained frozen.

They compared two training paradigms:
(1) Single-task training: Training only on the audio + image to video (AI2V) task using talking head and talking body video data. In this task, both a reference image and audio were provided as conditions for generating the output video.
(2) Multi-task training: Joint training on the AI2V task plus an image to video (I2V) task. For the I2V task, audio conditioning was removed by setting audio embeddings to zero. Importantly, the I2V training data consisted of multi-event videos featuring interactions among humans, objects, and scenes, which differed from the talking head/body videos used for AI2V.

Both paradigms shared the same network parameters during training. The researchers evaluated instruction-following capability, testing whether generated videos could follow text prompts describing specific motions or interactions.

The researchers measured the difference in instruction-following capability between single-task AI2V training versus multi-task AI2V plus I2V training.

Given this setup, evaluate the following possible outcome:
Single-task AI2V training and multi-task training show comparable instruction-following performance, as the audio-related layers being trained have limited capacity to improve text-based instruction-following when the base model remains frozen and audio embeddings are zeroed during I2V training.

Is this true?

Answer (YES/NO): NO